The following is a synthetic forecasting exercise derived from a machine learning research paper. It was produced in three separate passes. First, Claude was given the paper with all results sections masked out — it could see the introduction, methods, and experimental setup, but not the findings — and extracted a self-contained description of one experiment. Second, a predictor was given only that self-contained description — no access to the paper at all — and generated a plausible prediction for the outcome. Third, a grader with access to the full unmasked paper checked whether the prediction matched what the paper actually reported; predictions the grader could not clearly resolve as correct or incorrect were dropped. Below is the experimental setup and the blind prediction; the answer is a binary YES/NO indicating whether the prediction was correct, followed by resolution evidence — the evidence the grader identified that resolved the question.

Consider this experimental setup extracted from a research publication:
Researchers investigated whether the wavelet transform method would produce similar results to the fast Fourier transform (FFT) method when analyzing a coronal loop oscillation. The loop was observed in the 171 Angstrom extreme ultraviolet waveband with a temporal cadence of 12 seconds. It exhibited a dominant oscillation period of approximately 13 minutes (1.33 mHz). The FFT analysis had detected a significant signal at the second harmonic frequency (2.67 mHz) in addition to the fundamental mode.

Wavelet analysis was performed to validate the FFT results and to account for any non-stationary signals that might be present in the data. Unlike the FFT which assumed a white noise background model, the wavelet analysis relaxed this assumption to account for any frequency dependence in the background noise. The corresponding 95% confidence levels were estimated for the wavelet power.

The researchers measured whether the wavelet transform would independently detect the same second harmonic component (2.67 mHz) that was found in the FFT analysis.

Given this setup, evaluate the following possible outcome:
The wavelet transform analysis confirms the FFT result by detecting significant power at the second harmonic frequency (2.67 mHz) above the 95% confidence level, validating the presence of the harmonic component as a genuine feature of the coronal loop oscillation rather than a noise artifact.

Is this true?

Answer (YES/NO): NO